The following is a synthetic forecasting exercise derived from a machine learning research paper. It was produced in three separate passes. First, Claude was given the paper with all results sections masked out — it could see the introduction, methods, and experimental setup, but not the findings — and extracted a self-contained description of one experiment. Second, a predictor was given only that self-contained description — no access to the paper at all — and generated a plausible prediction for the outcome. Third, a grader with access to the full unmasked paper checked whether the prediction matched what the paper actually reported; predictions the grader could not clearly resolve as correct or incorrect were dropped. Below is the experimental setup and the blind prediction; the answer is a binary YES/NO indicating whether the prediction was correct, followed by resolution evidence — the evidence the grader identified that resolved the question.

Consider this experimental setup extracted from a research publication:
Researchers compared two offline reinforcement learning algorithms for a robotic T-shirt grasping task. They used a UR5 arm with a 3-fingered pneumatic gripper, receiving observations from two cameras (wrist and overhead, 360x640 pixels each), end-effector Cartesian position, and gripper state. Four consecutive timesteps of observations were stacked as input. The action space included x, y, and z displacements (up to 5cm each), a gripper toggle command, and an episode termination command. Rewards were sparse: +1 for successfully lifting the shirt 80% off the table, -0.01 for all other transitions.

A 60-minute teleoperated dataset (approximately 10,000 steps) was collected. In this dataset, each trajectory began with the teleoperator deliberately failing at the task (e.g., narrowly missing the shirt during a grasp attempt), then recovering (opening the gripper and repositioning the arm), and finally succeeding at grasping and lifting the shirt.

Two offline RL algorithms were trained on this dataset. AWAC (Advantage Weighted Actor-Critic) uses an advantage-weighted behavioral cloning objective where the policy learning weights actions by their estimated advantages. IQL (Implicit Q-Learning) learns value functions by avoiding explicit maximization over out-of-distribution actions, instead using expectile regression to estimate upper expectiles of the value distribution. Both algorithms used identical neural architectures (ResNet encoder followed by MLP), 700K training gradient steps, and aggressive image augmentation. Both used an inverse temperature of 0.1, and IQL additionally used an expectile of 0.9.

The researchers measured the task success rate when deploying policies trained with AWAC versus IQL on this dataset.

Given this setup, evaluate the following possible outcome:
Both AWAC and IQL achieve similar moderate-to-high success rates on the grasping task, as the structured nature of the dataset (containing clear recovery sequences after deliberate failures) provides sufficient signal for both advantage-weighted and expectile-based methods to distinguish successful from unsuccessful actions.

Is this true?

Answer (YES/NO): YES